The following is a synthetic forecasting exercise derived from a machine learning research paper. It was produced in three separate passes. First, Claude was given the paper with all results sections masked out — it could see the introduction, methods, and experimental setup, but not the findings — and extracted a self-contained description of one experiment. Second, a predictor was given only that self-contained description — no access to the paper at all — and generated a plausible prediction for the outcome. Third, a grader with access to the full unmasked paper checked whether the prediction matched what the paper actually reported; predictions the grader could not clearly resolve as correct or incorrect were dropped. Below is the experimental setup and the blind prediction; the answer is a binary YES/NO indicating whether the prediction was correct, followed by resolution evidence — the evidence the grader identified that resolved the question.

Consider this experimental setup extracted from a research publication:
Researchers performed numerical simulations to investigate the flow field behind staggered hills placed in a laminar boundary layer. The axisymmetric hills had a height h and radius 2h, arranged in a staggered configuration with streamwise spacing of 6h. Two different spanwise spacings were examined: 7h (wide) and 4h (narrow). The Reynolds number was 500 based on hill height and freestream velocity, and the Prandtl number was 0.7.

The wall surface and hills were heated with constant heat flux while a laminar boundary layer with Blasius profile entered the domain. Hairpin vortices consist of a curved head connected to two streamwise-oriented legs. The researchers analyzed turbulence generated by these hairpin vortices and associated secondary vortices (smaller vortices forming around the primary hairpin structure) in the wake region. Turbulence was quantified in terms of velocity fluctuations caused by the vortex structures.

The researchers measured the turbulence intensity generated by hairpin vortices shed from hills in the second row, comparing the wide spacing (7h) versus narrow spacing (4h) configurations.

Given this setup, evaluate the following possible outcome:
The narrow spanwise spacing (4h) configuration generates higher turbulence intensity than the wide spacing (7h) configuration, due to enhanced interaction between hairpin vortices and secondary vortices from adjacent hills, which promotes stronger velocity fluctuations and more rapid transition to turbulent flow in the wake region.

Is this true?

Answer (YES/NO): YES